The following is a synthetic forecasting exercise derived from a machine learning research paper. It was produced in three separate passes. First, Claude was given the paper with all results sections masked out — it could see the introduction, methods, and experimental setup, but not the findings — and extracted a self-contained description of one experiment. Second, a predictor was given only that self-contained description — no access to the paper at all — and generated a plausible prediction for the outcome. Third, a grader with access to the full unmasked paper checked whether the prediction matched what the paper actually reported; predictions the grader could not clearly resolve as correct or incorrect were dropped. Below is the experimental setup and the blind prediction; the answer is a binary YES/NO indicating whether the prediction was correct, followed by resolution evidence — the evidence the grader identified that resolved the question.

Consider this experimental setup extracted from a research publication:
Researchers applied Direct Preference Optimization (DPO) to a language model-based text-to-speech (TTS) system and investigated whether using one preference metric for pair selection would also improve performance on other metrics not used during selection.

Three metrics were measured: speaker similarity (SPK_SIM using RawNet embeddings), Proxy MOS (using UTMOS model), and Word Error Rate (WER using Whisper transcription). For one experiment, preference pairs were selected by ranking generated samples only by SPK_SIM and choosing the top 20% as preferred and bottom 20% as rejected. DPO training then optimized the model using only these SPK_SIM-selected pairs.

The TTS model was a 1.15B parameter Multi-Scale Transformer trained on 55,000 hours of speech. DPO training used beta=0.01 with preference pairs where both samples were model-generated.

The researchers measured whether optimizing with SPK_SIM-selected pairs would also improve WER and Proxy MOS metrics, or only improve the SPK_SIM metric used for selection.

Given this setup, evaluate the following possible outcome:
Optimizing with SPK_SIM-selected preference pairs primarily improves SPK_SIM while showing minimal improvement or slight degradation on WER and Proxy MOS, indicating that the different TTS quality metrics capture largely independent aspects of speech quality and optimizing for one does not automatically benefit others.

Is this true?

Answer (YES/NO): NO